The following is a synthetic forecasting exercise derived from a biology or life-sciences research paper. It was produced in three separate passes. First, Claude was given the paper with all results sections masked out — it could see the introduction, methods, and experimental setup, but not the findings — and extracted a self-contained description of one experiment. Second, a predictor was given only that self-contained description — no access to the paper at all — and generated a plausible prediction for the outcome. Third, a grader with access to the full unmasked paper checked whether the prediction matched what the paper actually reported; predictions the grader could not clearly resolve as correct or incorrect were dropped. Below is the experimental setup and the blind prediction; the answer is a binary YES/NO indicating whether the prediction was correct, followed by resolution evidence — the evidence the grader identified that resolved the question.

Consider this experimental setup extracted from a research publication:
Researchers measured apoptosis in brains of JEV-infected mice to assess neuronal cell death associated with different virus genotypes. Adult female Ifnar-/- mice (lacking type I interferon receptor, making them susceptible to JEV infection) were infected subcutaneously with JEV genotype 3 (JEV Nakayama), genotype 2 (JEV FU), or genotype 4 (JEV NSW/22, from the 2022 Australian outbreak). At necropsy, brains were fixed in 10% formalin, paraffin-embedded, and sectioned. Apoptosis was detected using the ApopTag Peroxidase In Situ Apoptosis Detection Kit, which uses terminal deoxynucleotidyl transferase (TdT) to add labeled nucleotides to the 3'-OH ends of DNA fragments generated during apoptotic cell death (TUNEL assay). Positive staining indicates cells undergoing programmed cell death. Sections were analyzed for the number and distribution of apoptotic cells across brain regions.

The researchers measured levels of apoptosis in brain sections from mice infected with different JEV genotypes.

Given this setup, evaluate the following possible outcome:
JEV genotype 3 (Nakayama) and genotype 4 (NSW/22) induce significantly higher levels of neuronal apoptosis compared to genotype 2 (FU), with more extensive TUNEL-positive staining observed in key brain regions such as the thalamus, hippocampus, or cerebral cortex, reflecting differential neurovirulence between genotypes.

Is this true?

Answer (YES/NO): NO